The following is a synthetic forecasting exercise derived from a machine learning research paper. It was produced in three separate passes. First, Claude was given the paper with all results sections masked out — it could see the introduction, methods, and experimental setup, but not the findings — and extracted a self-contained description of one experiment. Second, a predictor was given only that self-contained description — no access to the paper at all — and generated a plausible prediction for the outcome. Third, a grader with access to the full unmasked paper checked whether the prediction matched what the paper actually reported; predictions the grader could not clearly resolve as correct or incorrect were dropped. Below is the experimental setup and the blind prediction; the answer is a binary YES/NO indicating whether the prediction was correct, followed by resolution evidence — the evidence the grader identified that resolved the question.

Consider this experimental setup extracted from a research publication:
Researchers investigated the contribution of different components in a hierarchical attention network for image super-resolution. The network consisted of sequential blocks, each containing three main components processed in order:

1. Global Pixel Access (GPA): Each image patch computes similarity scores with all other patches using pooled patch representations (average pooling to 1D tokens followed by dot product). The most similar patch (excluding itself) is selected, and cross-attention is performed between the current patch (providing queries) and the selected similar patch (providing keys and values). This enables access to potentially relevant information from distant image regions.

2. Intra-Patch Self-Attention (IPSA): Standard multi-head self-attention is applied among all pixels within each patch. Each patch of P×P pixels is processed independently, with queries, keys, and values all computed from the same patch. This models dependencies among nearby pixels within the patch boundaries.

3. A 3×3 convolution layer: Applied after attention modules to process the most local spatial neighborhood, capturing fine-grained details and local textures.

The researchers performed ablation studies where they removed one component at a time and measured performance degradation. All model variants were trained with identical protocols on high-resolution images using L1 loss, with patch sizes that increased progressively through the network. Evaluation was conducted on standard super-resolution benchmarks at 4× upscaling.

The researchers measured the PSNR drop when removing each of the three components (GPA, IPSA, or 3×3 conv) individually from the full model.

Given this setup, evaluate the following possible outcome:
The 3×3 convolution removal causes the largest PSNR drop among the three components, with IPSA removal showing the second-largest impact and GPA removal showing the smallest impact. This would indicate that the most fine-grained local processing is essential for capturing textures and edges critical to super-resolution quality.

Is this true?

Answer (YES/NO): YES